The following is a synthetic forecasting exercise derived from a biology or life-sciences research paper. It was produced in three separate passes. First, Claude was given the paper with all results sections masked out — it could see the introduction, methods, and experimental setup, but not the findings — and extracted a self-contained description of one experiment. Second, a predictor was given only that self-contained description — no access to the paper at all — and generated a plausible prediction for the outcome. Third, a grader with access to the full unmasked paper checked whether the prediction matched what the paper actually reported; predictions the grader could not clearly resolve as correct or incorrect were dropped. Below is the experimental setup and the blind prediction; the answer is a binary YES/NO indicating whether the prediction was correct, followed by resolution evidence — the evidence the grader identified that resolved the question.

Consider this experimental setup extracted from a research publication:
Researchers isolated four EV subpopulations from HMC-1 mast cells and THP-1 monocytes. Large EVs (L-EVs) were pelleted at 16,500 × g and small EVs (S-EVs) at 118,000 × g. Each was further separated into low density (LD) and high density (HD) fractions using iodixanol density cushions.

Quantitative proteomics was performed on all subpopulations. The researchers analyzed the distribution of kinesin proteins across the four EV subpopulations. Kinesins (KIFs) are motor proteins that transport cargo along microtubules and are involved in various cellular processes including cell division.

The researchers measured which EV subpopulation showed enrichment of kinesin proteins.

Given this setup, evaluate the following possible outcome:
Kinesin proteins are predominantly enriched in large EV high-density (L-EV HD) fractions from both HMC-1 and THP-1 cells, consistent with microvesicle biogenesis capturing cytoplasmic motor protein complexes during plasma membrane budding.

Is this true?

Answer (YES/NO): YES